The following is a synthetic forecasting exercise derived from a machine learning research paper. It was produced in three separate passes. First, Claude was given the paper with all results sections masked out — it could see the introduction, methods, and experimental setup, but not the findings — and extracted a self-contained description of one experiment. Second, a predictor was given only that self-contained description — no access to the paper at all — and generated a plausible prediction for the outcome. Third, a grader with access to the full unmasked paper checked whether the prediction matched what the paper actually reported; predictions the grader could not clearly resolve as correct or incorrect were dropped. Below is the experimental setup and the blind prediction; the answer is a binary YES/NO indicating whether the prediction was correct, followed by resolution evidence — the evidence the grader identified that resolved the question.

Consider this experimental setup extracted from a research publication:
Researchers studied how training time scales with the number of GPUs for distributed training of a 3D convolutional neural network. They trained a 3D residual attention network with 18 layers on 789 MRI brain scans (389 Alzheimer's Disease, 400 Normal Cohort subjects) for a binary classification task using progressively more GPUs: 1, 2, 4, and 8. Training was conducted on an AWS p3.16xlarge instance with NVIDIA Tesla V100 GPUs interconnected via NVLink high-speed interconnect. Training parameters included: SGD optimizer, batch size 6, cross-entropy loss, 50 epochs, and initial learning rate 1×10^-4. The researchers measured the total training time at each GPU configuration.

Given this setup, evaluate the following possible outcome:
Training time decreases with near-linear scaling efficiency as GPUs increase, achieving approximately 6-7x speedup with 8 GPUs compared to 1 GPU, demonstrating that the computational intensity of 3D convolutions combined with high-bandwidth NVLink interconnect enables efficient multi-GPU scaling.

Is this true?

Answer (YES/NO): NO